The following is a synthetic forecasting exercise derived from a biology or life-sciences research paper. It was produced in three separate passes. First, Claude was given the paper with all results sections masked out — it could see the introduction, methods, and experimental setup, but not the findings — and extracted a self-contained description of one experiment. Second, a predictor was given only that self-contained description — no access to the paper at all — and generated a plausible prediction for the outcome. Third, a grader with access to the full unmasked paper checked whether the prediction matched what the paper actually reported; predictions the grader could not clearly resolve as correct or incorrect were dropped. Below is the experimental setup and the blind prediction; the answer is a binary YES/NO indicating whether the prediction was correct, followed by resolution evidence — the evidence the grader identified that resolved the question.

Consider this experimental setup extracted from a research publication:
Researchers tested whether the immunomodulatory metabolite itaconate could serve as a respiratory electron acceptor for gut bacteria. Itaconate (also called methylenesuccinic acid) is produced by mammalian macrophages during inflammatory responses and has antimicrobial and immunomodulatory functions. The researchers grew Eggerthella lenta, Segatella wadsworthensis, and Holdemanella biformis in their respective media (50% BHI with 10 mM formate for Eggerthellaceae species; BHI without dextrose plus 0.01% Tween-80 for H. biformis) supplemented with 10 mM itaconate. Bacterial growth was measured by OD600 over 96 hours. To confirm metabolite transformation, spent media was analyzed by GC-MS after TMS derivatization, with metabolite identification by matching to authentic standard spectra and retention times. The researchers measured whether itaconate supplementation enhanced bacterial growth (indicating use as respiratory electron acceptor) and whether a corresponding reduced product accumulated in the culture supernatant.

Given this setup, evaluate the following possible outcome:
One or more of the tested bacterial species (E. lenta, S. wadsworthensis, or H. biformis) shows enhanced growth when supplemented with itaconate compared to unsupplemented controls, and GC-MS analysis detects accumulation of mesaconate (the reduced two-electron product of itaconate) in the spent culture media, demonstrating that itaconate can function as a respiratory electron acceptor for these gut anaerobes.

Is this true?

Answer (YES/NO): NO